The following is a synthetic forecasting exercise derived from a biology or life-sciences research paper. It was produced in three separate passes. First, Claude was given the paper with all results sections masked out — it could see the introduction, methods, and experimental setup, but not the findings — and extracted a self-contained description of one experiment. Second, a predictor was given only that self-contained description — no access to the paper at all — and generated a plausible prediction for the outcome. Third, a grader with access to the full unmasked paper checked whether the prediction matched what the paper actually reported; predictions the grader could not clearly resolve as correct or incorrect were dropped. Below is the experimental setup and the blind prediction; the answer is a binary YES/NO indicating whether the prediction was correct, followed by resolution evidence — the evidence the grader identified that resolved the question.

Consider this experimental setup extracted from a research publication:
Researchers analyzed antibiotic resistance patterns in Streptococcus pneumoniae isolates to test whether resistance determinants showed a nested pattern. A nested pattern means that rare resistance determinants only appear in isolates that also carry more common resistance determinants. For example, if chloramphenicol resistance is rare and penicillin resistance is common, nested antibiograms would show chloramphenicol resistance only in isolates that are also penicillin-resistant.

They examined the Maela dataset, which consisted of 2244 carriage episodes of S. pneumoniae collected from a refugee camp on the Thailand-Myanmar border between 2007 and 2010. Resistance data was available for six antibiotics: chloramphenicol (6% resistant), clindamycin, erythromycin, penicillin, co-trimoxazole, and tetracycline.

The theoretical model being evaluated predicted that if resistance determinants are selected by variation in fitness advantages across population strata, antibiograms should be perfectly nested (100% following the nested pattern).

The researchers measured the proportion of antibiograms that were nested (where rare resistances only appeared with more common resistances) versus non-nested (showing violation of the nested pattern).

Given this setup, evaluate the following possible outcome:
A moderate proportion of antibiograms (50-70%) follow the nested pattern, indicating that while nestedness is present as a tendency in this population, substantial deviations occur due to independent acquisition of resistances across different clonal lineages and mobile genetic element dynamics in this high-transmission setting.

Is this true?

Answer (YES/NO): NO